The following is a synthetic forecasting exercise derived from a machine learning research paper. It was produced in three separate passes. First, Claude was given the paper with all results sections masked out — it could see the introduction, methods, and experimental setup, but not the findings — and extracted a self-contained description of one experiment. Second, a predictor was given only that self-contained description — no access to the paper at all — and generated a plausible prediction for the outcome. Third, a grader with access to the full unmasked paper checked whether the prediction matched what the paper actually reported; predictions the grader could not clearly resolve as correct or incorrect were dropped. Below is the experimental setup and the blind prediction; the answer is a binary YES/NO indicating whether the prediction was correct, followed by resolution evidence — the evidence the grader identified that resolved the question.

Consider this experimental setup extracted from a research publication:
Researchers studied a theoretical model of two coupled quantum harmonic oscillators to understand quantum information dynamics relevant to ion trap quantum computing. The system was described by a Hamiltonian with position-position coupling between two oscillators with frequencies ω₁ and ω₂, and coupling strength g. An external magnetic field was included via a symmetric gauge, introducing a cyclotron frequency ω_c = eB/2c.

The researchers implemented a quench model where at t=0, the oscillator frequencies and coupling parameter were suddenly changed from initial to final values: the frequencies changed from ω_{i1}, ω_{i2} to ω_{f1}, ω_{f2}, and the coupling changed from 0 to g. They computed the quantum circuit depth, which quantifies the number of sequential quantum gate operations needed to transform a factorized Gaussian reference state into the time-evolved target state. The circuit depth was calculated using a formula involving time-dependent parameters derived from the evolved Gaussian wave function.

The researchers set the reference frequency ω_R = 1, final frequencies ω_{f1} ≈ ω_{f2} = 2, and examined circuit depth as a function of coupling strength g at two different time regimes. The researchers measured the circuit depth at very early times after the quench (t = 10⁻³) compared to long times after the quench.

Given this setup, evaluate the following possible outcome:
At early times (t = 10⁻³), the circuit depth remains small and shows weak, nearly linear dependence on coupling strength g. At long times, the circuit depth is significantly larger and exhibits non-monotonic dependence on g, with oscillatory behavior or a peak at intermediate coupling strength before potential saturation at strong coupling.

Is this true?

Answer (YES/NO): NO